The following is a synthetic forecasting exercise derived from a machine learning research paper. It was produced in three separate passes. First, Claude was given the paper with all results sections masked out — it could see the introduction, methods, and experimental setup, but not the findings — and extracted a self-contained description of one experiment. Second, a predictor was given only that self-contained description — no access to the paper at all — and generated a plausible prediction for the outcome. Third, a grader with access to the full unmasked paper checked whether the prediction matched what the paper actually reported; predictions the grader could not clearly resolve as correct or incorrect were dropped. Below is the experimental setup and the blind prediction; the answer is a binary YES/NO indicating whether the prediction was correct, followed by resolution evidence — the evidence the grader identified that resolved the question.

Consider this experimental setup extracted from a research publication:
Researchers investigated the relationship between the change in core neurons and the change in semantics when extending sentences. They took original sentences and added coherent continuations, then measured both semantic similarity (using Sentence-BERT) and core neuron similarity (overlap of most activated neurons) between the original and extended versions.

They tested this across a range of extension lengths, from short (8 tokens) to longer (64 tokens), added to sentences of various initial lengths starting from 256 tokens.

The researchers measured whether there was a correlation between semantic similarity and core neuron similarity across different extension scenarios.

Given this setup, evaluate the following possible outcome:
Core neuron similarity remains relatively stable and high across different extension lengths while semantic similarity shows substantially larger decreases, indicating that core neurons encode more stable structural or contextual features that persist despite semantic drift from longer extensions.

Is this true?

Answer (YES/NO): NO